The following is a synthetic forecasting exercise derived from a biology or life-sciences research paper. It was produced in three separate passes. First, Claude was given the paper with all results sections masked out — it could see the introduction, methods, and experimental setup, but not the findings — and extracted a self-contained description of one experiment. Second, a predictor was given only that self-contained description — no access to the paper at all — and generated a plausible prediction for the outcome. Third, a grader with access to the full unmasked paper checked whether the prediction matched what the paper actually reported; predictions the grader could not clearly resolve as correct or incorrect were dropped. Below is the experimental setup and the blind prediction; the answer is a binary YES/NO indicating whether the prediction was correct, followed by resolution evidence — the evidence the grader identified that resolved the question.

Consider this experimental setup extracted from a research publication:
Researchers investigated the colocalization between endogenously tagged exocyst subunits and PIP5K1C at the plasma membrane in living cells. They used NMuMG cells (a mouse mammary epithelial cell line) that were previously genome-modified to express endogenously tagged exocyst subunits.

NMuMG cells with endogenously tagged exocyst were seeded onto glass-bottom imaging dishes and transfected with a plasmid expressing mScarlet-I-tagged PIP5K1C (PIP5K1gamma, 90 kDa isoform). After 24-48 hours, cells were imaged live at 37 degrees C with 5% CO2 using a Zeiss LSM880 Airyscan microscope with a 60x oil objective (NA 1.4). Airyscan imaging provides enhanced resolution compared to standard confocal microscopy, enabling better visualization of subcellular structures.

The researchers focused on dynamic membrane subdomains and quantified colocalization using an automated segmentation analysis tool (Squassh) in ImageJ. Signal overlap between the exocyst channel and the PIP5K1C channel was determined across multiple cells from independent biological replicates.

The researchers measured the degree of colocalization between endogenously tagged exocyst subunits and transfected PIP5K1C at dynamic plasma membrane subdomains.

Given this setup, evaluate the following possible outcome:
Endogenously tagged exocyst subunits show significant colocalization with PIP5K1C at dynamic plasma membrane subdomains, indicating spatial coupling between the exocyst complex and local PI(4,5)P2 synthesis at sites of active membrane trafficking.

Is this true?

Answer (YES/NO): YES